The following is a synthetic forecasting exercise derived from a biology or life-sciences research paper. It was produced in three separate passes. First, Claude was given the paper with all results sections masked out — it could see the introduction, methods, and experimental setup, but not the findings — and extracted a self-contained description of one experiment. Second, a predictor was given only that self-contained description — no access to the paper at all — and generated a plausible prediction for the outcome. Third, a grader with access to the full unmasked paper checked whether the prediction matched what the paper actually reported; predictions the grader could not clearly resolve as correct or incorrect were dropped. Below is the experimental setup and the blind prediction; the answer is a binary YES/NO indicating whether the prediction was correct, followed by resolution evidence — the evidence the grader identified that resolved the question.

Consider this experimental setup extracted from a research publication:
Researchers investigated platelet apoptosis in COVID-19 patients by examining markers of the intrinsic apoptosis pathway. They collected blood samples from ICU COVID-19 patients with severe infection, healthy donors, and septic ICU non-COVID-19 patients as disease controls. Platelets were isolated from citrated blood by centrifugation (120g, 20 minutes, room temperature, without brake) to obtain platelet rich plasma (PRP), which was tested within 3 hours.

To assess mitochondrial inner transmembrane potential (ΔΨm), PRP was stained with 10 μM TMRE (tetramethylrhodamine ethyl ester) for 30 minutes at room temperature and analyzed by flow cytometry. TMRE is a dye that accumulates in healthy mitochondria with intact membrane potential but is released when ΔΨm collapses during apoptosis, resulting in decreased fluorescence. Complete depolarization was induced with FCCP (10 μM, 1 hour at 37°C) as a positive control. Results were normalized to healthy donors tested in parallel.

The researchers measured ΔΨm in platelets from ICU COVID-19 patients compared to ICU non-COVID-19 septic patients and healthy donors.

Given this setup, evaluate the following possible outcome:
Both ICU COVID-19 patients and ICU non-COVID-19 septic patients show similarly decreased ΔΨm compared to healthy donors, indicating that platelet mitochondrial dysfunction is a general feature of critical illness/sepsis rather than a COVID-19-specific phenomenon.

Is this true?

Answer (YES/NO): YES